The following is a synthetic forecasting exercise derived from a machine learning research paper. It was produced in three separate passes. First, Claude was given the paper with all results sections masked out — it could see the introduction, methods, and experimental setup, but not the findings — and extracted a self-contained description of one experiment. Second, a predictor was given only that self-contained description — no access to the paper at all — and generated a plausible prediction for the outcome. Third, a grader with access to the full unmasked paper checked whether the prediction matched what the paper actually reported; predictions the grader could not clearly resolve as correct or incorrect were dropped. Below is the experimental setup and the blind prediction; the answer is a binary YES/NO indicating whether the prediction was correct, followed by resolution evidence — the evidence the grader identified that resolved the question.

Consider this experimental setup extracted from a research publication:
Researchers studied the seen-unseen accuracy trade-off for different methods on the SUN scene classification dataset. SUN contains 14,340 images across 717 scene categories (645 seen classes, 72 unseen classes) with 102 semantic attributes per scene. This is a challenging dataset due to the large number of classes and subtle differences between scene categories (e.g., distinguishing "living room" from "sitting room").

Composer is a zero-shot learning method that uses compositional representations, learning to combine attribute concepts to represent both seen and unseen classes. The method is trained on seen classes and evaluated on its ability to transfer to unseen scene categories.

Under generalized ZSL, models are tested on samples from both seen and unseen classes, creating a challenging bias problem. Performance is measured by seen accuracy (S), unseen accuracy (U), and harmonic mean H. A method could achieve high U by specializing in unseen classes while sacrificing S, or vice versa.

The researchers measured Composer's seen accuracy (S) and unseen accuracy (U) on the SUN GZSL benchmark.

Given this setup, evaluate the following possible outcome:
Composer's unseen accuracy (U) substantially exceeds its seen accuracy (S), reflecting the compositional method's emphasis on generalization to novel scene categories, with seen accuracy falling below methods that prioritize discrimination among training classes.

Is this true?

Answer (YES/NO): YES